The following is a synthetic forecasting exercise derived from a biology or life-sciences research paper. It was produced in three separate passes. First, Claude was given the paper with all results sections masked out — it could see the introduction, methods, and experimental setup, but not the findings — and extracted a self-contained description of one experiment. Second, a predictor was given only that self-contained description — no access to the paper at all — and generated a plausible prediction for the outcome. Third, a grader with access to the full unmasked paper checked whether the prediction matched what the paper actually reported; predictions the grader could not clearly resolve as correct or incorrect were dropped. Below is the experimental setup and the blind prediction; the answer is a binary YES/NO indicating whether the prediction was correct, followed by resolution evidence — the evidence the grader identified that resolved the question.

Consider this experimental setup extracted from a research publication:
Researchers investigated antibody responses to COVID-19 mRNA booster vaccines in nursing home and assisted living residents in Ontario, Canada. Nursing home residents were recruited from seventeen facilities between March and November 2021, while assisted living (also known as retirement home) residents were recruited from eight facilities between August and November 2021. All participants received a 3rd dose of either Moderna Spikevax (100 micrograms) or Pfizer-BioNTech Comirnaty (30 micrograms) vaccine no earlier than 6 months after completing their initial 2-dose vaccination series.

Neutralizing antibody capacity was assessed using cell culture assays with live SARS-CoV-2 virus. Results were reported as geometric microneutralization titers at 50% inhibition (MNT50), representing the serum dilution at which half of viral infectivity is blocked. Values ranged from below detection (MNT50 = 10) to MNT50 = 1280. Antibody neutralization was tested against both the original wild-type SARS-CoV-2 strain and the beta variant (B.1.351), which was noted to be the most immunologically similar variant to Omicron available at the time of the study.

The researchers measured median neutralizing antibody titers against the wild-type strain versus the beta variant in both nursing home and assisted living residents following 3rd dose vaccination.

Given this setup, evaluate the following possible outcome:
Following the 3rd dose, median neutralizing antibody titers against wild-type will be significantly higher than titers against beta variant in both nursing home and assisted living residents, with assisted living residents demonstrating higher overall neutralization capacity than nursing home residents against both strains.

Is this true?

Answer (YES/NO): NO